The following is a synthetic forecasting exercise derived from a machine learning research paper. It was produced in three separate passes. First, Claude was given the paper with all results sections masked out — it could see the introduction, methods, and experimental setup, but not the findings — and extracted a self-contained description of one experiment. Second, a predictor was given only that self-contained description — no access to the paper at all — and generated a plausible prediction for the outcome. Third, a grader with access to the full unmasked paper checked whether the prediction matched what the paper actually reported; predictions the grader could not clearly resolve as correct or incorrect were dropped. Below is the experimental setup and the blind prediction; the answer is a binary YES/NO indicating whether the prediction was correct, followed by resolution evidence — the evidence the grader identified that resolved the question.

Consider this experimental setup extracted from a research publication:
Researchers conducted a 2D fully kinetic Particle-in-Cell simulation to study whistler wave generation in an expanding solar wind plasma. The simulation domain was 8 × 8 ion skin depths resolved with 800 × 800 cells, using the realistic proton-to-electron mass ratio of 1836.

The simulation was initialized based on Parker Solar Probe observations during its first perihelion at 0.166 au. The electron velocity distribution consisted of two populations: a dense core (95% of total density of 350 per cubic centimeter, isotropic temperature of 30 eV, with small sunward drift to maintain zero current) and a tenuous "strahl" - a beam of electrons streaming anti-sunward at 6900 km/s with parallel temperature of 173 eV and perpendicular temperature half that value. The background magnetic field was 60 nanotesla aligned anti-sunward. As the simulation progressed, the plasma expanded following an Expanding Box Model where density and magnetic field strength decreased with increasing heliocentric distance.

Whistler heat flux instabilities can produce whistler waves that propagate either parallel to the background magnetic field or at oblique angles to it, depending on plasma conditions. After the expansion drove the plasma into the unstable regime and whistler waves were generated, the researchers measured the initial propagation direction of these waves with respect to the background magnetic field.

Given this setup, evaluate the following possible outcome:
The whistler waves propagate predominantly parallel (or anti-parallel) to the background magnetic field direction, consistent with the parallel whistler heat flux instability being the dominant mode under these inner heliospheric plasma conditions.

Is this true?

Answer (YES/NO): NO